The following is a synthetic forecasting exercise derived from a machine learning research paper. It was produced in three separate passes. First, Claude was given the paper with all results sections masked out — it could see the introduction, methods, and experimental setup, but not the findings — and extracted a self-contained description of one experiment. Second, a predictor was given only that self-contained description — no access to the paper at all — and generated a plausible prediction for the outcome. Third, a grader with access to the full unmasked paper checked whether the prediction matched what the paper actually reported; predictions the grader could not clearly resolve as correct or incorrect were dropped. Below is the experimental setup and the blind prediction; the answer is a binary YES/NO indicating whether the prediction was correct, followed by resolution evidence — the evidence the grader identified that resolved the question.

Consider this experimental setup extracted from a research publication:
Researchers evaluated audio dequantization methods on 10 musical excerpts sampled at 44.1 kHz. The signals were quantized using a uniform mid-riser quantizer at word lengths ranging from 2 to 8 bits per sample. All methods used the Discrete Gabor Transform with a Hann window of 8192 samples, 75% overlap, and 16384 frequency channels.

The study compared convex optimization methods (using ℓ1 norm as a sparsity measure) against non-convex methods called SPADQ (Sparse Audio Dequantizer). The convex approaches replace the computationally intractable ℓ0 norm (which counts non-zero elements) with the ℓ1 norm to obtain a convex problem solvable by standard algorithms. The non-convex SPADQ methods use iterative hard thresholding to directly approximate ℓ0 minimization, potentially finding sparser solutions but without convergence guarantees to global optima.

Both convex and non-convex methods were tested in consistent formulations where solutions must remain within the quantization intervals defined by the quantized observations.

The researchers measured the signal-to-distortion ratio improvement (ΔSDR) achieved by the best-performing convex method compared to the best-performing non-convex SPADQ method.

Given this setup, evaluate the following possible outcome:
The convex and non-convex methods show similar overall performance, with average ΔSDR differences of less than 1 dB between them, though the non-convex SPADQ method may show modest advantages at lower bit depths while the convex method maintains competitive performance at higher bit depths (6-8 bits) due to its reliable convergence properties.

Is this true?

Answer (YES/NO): NO